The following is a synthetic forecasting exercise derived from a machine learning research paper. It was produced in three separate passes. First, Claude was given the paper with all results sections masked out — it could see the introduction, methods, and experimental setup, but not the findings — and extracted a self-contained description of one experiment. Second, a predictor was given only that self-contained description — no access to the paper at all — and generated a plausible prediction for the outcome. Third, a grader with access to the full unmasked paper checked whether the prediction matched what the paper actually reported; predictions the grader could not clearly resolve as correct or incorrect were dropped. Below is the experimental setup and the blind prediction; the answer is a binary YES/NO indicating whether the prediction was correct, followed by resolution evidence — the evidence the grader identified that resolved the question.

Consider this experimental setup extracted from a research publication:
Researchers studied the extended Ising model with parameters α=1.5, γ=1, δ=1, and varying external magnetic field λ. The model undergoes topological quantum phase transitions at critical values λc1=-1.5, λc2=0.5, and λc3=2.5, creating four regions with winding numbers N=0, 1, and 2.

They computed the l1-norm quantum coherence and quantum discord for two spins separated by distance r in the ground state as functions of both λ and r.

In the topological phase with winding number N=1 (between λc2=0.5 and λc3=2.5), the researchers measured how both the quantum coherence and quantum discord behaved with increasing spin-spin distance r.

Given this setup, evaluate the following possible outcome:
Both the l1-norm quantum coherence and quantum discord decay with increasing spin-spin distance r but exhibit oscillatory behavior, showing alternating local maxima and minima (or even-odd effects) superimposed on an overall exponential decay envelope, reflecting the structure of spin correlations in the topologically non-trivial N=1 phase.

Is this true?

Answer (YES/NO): NO